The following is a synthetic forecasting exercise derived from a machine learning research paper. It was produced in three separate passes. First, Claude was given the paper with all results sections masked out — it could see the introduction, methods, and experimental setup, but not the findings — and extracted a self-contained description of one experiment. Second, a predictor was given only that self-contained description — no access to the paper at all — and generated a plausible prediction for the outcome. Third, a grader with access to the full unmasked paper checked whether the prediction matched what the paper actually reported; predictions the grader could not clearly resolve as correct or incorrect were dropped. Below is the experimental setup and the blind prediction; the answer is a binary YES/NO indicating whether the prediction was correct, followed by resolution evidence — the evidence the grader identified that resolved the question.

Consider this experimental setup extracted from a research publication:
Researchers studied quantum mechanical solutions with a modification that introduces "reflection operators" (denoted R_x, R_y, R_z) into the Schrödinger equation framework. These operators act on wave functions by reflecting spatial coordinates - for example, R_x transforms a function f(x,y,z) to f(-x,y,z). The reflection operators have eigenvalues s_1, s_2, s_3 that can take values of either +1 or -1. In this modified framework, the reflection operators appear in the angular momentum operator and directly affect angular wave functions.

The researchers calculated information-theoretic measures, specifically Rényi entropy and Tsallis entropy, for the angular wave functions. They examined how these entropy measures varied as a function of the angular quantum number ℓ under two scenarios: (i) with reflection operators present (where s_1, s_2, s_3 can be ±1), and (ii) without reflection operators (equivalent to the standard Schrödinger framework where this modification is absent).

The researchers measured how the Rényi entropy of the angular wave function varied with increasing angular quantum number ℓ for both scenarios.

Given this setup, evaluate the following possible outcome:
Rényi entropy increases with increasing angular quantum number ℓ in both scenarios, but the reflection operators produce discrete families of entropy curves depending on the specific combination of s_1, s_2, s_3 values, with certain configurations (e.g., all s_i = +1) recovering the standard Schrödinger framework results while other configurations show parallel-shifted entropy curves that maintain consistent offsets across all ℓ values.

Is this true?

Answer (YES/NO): NO